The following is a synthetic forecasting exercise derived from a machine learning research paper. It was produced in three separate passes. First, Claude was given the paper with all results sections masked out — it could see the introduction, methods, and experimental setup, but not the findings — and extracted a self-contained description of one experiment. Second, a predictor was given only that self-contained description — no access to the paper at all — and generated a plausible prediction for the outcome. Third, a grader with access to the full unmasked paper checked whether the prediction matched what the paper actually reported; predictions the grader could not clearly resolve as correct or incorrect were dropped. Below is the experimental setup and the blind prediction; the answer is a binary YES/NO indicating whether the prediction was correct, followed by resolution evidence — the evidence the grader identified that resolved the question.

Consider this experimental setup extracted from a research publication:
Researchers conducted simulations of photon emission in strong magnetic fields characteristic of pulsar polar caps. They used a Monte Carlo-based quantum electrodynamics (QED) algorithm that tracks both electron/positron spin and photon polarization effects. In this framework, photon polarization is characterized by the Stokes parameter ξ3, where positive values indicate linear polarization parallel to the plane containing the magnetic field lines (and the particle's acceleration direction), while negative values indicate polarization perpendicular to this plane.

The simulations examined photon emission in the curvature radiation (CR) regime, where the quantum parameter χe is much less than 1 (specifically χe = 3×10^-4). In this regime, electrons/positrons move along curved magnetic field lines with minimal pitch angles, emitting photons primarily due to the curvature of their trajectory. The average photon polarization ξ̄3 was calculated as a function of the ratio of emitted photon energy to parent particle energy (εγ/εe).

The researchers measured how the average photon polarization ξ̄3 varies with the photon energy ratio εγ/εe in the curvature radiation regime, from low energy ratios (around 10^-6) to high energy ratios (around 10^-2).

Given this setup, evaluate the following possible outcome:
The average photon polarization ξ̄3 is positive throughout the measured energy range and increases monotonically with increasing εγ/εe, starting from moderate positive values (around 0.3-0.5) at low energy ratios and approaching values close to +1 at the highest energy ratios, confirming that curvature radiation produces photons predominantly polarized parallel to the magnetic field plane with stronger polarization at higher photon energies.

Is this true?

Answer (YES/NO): YES